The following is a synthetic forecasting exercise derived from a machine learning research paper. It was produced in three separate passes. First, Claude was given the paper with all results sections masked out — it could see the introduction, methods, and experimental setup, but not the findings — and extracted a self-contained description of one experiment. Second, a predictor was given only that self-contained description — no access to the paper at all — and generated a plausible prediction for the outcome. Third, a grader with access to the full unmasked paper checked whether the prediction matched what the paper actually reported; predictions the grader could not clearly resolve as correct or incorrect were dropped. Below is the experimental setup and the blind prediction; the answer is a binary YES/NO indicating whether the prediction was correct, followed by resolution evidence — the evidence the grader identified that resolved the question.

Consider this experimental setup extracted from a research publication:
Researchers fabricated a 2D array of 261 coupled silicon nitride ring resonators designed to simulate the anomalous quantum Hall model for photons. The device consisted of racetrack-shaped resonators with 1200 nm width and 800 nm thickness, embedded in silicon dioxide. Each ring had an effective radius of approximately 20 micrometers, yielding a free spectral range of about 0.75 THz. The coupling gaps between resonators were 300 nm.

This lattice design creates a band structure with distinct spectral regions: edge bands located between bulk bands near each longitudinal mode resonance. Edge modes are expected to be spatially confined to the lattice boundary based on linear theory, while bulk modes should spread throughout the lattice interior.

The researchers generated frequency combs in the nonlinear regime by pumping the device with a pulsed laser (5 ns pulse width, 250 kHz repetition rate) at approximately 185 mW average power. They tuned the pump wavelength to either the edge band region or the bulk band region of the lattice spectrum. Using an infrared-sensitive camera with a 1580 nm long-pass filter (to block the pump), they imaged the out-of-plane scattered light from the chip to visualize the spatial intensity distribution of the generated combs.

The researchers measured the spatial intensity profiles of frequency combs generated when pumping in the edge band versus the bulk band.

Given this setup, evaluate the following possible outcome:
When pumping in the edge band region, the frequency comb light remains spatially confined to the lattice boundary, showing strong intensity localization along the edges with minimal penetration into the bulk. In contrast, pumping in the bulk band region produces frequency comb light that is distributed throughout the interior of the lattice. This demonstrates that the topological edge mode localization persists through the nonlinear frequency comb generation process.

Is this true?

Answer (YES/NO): YES